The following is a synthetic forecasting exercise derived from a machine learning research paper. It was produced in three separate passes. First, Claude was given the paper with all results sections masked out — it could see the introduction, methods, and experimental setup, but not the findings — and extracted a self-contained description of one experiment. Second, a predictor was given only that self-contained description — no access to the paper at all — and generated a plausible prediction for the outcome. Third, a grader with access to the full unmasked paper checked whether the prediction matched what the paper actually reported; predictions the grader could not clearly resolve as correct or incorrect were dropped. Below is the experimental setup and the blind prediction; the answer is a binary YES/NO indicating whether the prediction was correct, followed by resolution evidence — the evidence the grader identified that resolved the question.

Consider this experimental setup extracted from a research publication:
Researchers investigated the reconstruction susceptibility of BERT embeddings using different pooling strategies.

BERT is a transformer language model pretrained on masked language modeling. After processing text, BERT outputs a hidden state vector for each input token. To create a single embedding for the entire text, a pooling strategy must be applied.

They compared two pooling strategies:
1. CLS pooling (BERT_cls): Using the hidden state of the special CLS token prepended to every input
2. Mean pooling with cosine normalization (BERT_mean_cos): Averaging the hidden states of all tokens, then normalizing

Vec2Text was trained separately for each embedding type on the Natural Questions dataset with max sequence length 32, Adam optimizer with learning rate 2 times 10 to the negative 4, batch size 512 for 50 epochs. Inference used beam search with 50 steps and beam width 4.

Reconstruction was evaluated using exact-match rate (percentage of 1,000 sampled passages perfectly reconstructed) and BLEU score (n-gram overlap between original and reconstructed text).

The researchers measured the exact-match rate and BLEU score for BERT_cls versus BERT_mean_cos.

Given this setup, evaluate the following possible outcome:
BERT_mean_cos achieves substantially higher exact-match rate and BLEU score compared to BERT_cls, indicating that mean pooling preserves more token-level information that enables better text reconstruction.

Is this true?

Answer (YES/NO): YES